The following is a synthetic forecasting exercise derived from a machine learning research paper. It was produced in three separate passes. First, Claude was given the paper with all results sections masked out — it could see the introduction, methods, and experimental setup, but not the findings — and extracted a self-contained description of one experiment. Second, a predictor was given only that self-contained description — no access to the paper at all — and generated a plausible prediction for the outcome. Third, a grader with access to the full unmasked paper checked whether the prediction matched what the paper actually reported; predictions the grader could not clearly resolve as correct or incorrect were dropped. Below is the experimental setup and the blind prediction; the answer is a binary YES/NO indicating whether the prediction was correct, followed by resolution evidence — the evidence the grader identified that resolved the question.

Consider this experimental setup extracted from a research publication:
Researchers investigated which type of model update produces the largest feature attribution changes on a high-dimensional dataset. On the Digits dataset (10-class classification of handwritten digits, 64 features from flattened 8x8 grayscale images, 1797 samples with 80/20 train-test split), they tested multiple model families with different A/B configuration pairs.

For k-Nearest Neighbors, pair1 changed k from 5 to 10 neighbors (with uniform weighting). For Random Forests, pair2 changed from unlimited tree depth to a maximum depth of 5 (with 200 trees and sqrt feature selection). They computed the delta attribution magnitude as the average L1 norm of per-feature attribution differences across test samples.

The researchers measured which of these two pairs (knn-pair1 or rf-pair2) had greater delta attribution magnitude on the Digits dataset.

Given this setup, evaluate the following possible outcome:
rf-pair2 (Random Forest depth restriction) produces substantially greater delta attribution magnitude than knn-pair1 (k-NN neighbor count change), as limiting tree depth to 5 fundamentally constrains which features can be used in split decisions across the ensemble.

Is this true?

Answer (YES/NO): NO